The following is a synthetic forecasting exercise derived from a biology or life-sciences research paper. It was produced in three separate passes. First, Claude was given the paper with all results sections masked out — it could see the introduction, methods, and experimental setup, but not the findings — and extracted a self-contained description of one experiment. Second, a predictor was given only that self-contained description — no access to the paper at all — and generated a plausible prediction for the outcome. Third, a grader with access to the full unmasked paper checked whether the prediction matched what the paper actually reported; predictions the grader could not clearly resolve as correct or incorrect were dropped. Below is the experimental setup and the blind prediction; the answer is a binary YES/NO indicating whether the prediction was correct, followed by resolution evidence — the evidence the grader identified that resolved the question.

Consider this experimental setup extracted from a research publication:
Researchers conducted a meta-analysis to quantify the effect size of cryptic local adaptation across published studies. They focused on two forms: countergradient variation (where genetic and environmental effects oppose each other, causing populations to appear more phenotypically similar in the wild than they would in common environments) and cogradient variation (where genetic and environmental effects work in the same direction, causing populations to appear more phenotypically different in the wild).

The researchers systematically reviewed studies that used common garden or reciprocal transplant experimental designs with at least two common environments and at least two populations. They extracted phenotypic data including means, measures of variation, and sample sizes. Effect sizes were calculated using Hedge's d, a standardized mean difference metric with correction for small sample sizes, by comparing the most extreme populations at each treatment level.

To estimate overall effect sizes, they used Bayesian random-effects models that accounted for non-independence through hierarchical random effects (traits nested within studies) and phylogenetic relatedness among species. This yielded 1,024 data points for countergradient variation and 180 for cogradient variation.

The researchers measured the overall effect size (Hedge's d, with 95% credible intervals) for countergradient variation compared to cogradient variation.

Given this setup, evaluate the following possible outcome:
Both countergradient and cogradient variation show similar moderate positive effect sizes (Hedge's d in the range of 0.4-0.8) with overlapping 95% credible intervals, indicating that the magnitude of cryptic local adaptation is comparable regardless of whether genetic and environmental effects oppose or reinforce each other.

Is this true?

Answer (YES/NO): NO